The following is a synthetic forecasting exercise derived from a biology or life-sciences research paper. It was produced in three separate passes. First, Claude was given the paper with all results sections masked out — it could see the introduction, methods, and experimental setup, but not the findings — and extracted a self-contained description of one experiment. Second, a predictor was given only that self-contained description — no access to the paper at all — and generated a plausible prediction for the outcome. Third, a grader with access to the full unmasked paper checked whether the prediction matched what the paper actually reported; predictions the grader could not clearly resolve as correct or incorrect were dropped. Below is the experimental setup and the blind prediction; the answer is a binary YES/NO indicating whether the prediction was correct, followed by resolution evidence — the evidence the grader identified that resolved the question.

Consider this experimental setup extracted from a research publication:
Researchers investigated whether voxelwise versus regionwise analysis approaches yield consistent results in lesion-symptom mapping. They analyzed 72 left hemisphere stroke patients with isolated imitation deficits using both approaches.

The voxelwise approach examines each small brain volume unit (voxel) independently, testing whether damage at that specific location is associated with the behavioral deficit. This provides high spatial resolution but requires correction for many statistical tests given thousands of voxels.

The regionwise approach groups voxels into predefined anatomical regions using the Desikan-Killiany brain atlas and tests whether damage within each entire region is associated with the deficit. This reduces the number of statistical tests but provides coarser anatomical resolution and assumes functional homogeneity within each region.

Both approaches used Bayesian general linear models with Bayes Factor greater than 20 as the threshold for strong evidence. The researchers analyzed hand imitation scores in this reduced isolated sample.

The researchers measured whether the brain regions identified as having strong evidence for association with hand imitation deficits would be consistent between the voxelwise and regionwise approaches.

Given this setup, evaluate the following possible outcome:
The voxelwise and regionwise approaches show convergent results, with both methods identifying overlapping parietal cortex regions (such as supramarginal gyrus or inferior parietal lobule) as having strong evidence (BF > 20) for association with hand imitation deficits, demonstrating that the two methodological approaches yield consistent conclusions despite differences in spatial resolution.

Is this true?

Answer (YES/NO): YES